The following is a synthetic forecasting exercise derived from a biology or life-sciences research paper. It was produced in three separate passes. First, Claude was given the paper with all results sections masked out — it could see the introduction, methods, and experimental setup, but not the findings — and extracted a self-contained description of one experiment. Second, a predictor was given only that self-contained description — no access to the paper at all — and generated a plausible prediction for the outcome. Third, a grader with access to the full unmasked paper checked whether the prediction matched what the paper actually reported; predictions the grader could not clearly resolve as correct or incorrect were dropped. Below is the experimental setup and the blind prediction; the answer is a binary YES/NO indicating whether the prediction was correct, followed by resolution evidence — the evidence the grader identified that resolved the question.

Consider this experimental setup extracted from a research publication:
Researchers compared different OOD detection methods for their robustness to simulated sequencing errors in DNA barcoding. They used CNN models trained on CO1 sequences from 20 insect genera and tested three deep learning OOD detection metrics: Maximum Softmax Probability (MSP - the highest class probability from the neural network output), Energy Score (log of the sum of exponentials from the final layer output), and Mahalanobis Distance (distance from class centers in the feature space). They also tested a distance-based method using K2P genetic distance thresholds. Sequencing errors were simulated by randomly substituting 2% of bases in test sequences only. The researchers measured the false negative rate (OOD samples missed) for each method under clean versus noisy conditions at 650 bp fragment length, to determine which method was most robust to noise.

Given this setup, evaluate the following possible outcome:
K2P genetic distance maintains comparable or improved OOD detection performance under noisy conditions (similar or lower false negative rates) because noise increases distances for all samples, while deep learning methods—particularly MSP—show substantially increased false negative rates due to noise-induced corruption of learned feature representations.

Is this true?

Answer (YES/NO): NO